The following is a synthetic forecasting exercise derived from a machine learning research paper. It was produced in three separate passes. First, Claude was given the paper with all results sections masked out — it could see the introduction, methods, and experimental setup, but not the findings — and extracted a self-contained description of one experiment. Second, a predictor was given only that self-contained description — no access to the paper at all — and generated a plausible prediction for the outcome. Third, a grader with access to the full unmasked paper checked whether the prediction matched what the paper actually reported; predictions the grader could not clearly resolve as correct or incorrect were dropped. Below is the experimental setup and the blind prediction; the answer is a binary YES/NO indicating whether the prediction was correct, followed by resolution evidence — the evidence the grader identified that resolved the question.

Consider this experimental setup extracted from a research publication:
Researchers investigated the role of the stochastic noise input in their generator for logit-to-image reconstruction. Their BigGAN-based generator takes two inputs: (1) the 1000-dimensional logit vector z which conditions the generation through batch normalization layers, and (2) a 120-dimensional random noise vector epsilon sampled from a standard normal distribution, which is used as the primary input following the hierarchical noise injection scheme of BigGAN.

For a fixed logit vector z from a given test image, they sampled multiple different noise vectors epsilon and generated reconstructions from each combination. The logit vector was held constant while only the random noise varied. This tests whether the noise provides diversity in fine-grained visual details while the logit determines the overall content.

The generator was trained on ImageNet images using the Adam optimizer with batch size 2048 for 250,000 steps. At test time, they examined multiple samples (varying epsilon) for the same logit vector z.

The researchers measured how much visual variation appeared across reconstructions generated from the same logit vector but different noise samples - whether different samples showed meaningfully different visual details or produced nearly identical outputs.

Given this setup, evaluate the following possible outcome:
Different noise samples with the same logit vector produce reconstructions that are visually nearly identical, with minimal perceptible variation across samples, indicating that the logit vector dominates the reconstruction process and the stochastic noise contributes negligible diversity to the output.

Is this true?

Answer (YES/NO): NO